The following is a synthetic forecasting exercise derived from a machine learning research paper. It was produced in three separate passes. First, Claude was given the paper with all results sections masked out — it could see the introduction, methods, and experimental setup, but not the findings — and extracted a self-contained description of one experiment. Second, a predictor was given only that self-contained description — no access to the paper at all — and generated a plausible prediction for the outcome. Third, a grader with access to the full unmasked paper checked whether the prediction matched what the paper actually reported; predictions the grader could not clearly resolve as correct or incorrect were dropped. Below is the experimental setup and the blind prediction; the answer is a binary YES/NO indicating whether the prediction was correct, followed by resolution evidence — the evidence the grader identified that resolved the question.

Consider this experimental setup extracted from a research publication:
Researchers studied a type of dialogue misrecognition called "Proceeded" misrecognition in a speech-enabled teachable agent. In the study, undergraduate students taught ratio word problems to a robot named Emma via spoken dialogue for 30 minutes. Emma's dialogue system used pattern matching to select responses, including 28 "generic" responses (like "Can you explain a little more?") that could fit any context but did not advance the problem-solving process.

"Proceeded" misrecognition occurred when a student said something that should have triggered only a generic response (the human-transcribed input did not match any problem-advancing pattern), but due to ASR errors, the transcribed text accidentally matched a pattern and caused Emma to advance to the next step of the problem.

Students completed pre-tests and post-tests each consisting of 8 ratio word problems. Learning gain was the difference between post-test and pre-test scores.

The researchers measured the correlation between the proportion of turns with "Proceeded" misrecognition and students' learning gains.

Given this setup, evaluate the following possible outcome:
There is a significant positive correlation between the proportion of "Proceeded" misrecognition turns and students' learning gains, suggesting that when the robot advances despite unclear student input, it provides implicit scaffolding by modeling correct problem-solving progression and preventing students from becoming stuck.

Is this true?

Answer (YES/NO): NO